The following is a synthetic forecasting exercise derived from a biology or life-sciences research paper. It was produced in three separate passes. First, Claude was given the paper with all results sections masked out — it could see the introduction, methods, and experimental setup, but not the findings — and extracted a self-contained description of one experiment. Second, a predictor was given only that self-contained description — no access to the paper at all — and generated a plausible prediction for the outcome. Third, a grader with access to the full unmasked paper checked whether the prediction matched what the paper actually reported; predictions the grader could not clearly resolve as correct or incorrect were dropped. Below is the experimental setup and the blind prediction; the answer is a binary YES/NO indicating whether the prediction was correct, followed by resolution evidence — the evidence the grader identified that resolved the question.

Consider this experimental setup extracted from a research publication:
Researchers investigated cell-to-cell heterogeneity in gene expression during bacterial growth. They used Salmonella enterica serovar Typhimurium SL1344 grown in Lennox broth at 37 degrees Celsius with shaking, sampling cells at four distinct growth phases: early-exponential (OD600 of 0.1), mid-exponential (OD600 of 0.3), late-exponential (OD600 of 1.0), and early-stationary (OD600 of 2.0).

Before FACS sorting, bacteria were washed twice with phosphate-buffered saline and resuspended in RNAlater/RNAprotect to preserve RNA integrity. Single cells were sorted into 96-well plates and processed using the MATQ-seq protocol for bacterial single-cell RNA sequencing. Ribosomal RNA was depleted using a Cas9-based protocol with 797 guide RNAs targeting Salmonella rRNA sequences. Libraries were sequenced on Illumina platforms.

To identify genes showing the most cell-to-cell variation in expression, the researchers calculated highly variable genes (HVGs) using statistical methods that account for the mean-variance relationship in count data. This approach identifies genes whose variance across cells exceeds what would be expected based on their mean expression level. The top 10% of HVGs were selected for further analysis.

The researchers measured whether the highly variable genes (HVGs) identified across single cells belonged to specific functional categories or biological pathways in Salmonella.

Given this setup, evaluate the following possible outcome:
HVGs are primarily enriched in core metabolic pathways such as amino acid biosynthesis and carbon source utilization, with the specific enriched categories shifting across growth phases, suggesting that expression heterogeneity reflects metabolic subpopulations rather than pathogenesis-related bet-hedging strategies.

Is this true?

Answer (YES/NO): NO